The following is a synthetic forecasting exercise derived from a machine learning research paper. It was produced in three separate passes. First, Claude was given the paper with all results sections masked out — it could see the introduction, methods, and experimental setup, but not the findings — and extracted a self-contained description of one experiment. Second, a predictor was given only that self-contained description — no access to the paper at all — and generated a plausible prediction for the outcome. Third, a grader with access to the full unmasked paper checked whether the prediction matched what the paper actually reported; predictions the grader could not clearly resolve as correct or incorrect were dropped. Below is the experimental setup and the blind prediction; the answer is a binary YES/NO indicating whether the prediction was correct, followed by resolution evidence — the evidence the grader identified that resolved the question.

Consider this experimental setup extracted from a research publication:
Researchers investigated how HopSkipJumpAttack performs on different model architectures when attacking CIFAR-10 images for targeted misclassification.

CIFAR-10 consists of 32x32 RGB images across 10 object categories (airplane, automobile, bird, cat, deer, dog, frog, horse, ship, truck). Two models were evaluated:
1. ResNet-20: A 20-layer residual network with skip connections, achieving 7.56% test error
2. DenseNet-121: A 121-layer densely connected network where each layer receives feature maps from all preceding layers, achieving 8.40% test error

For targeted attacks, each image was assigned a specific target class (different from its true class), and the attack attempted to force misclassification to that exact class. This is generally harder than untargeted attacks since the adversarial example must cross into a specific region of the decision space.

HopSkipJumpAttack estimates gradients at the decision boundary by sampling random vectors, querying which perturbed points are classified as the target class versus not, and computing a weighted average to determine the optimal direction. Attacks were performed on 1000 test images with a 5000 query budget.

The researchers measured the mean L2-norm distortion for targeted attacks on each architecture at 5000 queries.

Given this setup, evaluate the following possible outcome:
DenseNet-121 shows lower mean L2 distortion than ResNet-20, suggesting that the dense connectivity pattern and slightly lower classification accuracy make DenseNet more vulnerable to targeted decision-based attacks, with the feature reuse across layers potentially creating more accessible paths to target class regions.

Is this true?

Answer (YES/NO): YES